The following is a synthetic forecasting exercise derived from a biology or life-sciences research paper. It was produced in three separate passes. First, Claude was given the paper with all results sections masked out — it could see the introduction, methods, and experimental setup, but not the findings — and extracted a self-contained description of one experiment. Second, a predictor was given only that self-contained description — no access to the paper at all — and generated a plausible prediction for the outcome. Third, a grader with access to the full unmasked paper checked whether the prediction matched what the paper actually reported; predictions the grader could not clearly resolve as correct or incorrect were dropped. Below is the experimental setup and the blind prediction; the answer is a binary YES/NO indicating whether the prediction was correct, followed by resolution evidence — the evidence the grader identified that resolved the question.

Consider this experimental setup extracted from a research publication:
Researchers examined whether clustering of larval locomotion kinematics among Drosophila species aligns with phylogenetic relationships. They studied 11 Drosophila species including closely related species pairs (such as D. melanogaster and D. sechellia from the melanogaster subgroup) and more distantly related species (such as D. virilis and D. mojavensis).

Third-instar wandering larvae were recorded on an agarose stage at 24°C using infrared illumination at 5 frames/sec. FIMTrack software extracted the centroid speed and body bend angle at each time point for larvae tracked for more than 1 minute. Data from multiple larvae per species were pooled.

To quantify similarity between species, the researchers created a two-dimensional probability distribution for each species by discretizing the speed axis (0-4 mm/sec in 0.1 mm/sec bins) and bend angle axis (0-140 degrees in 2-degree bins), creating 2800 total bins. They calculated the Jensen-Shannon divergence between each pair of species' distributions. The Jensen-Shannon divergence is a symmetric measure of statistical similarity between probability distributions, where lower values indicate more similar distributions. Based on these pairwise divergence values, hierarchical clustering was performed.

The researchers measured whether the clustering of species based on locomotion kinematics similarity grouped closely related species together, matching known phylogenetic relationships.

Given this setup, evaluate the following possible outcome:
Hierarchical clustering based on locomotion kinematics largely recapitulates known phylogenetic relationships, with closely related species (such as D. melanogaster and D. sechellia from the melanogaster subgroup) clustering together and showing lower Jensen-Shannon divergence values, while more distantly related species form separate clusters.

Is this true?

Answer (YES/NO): NO